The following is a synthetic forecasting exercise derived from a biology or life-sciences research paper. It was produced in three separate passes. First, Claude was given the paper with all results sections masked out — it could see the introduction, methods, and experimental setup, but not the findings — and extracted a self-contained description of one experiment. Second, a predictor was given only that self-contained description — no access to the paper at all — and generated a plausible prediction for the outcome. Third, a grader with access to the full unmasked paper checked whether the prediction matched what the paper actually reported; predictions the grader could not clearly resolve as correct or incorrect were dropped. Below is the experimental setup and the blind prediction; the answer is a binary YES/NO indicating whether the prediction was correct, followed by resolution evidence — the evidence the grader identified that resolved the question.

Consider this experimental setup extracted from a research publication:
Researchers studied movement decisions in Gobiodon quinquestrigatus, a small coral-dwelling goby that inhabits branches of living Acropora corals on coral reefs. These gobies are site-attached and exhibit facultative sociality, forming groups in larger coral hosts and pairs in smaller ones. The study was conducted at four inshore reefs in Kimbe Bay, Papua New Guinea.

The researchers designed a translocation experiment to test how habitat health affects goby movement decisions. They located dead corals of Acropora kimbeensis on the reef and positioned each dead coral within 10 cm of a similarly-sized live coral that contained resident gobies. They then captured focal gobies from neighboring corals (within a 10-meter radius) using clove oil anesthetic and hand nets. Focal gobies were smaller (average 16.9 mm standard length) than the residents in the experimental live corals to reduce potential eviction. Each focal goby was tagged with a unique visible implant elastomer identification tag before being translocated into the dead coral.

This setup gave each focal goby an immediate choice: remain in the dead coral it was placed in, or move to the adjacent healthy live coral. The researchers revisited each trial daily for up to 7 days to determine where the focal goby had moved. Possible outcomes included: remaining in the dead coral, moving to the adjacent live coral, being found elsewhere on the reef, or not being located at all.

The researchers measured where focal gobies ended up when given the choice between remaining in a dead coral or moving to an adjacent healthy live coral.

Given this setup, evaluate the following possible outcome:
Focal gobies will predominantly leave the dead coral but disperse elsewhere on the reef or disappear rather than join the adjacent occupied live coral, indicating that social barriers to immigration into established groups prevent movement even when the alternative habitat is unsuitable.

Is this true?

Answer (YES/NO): NO